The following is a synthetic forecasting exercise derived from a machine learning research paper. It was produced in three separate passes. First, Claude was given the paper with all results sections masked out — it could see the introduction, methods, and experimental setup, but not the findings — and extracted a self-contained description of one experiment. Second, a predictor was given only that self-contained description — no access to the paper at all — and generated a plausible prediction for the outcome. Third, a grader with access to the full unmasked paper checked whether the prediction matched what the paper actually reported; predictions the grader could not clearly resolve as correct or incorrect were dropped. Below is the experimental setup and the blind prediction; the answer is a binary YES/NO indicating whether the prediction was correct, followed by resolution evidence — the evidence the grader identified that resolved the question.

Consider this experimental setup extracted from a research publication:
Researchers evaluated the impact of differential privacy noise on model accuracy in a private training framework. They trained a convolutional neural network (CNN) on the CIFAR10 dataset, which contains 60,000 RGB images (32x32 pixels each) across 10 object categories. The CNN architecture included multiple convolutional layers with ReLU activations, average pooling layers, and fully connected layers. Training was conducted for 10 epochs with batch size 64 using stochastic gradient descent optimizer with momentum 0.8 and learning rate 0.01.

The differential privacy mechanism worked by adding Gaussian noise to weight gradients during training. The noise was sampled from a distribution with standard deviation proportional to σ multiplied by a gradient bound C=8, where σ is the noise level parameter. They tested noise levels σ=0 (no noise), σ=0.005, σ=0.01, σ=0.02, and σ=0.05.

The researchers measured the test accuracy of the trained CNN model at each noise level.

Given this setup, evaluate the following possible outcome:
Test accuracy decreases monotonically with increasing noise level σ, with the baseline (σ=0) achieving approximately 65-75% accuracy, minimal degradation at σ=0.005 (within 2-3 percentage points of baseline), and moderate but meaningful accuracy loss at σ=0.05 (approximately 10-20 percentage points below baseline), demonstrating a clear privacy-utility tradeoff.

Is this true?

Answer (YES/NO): YES